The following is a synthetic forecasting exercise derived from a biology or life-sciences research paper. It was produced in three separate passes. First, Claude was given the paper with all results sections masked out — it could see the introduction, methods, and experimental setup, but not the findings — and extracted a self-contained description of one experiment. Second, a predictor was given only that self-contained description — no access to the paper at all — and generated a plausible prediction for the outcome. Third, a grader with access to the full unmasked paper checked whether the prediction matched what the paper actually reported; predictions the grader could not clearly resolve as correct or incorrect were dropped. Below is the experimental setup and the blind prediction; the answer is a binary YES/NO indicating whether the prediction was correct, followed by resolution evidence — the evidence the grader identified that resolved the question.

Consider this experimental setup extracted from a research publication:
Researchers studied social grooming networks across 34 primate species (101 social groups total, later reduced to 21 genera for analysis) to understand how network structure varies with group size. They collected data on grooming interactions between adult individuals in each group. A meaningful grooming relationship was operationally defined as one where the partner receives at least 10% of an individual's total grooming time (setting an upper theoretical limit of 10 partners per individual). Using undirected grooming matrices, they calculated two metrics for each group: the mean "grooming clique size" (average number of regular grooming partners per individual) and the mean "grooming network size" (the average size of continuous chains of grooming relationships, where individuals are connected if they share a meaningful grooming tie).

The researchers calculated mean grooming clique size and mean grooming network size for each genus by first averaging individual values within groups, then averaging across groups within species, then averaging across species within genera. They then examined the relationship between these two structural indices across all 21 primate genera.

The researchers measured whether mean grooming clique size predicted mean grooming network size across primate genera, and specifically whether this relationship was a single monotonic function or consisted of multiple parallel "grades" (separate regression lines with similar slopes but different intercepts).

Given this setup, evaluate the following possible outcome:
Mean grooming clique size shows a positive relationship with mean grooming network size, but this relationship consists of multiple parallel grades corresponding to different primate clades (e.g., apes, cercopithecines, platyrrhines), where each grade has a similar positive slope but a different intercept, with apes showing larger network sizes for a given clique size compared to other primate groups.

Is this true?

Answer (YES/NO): NO